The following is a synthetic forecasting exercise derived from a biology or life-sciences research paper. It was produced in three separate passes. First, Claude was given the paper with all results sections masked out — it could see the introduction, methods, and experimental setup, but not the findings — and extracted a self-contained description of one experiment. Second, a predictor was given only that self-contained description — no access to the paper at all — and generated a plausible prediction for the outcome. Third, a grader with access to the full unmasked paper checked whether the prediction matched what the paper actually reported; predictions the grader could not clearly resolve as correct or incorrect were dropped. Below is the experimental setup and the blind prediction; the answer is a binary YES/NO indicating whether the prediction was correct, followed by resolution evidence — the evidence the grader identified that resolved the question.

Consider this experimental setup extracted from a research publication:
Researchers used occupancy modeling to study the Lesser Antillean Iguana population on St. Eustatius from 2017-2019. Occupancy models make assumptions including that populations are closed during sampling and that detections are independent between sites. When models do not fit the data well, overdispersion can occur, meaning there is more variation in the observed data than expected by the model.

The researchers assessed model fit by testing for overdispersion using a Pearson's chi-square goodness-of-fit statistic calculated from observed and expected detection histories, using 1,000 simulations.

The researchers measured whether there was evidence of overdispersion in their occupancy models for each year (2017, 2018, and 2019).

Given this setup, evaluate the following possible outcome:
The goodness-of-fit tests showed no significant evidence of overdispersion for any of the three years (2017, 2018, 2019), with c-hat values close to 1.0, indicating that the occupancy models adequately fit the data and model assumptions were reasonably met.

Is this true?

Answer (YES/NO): NO